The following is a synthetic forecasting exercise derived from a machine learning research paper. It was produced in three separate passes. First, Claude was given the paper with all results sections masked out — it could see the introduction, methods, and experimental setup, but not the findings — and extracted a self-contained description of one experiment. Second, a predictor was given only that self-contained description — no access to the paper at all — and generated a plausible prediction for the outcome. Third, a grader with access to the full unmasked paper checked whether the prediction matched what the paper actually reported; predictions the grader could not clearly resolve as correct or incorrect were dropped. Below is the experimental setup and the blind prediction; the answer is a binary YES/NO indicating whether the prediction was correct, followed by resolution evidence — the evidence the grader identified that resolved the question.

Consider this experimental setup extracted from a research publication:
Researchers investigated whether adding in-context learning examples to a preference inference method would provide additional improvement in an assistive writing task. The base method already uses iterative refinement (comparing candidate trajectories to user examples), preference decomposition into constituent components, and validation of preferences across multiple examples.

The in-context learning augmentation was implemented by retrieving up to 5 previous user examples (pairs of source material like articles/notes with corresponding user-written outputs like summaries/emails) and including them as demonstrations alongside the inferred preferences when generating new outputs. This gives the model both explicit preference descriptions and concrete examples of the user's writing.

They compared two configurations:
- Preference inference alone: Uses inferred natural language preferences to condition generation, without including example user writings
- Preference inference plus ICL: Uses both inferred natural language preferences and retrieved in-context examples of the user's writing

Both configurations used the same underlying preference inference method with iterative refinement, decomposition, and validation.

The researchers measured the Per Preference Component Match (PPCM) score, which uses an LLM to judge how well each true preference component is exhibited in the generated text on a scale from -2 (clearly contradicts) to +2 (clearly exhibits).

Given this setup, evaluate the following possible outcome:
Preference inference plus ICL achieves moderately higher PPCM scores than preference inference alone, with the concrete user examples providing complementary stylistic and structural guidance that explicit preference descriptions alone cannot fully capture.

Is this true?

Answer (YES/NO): YES